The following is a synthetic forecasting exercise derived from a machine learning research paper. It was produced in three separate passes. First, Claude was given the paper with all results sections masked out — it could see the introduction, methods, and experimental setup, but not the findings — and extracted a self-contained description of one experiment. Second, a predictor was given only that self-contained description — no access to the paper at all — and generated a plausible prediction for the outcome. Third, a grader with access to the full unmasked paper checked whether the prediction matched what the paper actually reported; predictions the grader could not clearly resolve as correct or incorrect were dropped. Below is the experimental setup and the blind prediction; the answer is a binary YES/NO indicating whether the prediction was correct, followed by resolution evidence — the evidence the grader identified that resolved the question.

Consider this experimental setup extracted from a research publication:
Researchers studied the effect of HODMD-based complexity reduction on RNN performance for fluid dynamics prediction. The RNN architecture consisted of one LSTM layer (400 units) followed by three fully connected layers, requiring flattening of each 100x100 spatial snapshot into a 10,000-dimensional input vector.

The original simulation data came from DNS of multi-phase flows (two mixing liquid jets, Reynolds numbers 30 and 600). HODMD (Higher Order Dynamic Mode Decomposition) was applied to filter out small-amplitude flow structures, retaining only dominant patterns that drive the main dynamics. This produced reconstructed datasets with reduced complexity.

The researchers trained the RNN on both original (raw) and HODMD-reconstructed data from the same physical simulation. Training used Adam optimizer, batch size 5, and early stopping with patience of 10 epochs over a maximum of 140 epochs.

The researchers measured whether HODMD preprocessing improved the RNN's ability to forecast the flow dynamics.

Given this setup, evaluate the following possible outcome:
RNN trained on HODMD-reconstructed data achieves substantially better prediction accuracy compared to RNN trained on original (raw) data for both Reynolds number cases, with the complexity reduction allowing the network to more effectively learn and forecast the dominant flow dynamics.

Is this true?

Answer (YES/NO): NO